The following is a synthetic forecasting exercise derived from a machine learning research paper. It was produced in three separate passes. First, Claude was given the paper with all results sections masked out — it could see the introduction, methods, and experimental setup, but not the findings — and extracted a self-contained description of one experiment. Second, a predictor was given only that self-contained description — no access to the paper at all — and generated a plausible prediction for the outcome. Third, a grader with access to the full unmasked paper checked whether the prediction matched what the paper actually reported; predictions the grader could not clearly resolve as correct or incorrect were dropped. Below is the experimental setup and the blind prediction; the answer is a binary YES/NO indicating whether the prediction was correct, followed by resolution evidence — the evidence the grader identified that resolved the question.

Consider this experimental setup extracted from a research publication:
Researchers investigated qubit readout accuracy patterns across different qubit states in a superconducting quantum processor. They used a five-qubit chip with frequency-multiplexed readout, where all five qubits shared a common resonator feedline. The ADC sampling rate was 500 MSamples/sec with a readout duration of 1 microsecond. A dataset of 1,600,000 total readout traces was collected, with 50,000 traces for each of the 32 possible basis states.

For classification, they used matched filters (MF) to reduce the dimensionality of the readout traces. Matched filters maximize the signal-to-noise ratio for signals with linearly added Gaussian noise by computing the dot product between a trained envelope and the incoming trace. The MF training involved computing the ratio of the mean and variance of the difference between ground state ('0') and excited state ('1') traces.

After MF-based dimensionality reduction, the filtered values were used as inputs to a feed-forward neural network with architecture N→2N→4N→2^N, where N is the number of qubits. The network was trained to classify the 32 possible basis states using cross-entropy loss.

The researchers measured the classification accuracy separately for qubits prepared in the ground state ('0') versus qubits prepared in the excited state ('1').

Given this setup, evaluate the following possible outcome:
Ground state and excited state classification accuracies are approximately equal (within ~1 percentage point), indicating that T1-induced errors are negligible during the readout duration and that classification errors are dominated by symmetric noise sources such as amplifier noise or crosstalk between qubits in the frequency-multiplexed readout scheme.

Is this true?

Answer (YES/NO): NO